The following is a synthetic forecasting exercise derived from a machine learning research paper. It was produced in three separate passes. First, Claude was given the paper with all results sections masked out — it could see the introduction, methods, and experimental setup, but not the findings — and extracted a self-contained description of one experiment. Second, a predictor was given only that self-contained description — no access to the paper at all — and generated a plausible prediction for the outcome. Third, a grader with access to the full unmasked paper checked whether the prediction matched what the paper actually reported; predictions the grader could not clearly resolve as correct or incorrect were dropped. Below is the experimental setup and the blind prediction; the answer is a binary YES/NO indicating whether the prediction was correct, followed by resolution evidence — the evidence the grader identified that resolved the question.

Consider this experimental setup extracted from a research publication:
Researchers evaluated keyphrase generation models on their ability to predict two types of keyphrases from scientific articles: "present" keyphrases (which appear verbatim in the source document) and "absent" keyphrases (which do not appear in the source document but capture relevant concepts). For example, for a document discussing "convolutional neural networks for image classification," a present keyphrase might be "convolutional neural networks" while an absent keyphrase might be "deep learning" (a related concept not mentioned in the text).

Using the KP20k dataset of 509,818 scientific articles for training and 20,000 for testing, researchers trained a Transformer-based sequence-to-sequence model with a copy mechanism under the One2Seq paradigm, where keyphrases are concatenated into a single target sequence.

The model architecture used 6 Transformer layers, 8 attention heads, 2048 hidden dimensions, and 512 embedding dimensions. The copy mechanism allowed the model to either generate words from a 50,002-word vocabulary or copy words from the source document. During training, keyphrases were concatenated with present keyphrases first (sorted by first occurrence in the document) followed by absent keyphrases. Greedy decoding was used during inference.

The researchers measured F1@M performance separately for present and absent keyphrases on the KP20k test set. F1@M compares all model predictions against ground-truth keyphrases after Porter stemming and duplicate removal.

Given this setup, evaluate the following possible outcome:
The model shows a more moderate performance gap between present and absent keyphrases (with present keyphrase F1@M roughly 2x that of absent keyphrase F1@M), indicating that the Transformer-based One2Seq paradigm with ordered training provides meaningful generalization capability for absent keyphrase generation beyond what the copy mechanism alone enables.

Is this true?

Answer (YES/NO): NO